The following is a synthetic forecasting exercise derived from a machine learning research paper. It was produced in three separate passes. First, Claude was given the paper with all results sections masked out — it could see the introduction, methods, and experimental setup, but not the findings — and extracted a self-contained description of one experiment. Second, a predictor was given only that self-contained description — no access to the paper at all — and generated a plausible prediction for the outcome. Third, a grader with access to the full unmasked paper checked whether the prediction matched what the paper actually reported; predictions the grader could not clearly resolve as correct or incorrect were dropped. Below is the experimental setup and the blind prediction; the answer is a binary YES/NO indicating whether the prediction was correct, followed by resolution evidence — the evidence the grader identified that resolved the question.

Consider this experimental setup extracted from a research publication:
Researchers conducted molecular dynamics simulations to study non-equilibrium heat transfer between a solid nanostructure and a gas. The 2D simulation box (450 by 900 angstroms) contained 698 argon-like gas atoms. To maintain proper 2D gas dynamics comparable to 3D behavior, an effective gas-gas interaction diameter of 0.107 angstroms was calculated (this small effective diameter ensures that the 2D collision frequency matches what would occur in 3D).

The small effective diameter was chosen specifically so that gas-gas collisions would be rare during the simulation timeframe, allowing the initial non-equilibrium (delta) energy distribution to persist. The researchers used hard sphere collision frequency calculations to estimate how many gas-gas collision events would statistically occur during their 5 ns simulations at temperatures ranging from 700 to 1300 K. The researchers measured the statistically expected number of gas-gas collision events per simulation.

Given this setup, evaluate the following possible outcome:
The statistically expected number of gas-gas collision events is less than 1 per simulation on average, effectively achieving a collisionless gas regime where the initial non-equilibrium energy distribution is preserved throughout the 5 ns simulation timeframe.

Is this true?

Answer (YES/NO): NO